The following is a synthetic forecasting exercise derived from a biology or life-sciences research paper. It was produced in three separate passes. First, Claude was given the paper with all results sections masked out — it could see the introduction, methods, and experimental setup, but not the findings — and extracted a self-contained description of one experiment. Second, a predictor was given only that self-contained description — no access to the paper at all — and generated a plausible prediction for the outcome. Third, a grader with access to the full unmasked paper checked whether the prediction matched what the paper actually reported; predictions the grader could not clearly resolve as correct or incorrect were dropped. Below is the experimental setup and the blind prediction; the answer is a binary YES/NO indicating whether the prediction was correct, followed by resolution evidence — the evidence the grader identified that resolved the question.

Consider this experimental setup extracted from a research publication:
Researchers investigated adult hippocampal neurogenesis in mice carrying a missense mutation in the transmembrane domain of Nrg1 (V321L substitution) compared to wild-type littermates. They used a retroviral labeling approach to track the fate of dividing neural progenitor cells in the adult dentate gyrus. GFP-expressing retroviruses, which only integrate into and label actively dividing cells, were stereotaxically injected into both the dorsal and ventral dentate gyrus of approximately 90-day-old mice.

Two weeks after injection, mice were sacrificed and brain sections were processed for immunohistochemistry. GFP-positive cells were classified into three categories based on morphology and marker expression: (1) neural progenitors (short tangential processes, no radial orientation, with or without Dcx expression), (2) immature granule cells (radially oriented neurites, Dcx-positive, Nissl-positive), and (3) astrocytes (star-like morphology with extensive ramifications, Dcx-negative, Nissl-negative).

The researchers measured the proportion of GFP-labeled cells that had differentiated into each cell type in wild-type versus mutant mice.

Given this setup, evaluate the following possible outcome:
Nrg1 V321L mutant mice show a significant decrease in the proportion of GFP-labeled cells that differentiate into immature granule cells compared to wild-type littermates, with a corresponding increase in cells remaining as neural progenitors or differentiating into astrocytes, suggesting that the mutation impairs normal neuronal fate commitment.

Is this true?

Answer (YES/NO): NO